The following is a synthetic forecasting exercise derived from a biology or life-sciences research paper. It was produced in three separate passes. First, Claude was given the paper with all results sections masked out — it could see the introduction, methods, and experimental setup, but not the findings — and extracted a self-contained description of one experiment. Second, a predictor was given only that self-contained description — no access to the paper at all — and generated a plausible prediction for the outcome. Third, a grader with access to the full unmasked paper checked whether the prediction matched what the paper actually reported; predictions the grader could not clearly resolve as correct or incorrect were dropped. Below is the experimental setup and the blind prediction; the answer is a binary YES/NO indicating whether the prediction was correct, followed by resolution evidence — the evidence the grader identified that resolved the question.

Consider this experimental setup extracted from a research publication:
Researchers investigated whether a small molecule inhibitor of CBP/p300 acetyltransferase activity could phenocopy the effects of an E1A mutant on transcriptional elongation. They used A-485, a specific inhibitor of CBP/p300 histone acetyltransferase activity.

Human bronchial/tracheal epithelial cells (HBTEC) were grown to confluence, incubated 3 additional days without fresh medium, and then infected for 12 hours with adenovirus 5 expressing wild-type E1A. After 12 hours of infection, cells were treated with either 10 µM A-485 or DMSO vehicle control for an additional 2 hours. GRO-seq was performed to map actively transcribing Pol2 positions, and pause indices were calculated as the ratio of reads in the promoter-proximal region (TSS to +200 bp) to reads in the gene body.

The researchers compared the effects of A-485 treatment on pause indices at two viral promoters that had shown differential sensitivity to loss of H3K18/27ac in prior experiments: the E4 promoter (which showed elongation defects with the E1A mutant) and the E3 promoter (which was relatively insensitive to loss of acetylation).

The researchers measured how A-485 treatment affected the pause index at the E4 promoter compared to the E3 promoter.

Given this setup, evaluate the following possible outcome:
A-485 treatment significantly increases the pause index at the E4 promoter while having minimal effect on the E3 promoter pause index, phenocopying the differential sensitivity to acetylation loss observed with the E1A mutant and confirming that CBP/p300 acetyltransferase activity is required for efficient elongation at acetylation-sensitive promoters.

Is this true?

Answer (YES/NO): YES